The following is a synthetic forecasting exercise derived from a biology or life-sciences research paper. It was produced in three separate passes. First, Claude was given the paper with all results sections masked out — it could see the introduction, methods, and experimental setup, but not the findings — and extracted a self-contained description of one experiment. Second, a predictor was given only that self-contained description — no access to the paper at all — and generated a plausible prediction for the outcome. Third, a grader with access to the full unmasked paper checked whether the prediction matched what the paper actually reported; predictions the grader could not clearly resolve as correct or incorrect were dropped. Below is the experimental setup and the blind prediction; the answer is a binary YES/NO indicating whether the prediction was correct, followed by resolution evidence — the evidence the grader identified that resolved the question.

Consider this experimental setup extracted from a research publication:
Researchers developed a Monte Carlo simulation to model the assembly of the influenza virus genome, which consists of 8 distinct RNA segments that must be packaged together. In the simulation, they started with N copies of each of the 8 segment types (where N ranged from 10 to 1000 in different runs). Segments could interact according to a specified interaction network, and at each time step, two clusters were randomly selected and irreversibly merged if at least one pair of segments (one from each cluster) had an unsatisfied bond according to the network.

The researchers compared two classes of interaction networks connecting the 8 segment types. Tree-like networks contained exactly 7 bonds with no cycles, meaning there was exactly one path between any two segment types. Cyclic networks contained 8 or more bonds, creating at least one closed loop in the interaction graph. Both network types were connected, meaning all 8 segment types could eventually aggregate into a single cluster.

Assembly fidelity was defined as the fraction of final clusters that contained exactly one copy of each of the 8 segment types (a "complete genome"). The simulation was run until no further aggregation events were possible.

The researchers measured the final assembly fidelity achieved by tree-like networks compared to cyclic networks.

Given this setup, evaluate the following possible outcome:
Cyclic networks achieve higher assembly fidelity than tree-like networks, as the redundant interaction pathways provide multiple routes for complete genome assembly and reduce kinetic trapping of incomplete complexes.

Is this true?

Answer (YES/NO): NO